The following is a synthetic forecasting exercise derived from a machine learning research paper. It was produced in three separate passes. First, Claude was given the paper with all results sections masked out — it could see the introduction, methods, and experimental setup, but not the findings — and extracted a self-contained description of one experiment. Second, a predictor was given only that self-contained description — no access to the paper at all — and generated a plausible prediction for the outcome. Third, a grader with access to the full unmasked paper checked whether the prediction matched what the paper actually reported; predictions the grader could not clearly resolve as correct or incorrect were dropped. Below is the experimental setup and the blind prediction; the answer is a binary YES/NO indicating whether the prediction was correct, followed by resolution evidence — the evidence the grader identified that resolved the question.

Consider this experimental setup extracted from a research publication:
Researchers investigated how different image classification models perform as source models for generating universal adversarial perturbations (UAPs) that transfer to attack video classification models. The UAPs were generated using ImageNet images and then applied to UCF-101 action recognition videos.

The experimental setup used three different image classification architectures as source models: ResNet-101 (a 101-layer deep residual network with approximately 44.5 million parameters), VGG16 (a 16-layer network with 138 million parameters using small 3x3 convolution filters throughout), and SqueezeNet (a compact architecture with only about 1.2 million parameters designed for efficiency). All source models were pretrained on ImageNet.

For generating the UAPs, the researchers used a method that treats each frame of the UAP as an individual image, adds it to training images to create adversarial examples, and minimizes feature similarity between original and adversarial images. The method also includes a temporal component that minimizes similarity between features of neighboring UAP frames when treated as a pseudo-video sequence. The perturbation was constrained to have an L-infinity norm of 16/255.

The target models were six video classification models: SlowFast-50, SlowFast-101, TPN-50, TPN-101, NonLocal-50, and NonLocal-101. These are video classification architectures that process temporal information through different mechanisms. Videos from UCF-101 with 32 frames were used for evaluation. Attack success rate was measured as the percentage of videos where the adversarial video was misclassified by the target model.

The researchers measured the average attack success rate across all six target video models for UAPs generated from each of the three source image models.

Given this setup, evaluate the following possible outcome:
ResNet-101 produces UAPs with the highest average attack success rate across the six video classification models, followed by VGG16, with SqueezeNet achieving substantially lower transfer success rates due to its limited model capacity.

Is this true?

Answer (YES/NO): YES